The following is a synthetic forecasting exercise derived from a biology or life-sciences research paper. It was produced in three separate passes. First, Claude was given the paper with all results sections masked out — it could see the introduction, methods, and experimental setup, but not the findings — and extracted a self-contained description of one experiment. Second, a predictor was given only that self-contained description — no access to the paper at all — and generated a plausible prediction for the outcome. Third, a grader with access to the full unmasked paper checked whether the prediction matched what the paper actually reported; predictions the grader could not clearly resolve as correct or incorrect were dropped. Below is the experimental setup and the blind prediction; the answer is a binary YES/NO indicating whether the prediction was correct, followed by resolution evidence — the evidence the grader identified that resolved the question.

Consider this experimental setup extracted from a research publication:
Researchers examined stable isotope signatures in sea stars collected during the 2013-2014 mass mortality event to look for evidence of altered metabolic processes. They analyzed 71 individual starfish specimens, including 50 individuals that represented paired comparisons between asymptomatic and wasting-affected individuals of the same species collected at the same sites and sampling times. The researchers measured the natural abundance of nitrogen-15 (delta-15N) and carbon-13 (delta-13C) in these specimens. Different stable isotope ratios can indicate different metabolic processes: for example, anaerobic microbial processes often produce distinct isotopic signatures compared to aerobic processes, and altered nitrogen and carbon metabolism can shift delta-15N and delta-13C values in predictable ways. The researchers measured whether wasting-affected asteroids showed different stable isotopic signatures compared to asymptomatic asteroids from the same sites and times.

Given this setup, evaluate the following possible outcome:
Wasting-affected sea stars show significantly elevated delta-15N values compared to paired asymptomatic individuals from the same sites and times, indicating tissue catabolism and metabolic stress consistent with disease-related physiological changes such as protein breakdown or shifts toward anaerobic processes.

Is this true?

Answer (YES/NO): NO